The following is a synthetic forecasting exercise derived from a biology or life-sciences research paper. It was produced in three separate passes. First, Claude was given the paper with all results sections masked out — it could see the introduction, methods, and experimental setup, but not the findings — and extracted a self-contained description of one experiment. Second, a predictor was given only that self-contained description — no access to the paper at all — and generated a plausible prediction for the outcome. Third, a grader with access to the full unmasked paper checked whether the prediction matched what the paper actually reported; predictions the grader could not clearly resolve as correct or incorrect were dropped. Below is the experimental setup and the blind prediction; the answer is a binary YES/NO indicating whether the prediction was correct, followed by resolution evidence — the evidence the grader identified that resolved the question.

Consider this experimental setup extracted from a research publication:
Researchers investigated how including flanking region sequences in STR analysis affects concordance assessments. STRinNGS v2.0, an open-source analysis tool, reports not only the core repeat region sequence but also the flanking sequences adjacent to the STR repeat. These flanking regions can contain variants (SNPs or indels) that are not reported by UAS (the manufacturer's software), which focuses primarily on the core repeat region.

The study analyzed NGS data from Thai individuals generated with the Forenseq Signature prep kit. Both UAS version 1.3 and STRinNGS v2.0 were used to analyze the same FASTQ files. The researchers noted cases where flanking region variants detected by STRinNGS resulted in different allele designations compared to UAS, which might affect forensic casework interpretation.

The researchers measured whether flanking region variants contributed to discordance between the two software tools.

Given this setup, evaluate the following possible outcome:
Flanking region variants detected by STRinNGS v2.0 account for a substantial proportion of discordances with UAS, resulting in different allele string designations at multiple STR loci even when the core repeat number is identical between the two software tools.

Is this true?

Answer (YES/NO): NO